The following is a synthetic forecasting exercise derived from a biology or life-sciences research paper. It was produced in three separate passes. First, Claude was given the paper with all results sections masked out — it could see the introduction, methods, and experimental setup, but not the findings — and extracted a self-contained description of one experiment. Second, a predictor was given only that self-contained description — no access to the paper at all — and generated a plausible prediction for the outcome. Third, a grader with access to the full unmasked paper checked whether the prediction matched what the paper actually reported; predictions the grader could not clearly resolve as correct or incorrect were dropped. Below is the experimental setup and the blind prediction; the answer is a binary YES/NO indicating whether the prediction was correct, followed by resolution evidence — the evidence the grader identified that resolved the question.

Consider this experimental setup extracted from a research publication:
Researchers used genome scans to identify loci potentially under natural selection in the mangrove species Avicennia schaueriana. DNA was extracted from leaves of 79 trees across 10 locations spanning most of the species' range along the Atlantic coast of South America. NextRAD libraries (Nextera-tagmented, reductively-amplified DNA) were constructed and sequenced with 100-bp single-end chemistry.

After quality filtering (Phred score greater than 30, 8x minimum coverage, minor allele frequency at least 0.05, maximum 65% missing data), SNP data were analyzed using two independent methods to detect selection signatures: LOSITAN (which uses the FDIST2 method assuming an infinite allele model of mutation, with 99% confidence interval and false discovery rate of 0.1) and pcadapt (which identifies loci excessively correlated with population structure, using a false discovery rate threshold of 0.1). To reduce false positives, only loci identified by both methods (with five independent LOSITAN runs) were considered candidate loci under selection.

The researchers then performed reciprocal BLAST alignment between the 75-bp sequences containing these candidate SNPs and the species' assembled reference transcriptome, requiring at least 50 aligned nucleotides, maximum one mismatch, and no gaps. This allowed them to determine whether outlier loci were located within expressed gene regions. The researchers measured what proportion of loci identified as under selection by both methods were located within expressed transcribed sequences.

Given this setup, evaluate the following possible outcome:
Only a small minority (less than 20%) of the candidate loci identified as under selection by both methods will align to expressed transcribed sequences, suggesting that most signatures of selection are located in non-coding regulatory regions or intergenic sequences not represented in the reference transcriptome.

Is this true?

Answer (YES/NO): YES